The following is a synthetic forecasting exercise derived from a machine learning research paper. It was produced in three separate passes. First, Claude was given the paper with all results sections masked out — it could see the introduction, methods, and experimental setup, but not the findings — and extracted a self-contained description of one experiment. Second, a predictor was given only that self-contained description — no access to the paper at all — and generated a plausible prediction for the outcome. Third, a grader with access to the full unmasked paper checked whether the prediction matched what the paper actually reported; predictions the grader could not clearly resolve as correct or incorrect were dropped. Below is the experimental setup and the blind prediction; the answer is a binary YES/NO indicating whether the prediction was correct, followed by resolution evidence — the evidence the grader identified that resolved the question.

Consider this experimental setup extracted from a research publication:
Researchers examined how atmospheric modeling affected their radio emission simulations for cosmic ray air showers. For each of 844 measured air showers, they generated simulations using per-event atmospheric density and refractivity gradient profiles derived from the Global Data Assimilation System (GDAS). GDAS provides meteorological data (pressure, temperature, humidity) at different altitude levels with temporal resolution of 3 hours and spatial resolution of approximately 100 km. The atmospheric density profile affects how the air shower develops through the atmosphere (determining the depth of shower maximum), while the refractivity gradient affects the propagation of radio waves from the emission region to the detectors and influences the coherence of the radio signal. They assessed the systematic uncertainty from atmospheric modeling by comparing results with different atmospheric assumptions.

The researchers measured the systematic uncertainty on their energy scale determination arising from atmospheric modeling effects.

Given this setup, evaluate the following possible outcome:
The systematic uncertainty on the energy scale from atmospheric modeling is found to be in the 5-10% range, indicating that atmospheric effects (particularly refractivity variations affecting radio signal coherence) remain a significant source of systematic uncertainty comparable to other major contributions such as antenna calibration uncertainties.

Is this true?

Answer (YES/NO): NO